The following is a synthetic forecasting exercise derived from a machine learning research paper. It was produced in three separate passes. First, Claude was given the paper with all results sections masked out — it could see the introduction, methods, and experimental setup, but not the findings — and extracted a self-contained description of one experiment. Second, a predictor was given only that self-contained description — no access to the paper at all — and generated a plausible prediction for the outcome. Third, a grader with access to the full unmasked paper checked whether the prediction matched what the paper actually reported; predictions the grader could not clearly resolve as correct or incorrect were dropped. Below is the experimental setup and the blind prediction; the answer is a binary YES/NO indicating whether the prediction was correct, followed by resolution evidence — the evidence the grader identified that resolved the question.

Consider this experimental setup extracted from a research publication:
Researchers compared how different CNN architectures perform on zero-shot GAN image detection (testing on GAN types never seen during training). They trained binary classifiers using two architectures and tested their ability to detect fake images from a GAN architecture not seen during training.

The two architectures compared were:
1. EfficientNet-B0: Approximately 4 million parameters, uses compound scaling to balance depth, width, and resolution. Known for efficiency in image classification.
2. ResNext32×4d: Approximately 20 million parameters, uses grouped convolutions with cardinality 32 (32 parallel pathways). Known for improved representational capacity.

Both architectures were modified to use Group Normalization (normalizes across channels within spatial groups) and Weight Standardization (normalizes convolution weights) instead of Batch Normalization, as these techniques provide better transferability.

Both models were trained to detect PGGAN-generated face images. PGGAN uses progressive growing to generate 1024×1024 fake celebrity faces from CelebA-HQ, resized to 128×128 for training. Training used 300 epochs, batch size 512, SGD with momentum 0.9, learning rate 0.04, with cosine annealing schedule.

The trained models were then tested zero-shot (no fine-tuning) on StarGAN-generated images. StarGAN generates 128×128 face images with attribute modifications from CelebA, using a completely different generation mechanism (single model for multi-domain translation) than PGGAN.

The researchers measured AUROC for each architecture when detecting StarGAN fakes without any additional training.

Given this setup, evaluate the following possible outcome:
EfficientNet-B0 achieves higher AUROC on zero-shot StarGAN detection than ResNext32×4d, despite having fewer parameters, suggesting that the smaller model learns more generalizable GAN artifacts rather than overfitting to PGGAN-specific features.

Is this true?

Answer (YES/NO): NO